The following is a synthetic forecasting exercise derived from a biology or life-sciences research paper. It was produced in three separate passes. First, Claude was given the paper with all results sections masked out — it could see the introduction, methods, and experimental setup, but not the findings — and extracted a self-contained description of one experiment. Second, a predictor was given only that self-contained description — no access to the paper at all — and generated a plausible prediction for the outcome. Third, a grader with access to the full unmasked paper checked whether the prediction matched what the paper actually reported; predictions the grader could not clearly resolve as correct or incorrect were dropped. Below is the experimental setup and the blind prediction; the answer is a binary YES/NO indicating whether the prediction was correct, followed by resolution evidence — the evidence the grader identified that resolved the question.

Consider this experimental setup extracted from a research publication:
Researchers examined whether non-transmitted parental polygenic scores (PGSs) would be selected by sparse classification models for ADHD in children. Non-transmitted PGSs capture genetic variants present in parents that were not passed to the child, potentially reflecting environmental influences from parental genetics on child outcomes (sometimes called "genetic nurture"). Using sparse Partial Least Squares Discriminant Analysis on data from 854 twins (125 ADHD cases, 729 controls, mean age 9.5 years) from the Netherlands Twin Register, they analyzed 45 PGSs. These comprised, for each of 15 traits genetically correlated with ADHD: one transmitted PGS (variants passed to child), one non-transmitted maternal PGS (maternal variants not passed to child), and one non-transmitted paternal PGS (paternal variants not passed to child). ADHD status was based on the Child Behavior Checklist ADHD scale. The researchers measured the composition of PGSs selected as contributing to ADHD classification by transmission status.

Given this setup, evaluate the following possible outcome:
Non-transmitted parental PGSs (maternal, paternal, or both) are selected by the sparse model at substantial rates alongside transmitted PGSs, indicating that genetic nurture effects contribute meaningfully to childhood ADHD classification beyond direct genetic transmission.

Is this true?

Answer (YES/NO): YES